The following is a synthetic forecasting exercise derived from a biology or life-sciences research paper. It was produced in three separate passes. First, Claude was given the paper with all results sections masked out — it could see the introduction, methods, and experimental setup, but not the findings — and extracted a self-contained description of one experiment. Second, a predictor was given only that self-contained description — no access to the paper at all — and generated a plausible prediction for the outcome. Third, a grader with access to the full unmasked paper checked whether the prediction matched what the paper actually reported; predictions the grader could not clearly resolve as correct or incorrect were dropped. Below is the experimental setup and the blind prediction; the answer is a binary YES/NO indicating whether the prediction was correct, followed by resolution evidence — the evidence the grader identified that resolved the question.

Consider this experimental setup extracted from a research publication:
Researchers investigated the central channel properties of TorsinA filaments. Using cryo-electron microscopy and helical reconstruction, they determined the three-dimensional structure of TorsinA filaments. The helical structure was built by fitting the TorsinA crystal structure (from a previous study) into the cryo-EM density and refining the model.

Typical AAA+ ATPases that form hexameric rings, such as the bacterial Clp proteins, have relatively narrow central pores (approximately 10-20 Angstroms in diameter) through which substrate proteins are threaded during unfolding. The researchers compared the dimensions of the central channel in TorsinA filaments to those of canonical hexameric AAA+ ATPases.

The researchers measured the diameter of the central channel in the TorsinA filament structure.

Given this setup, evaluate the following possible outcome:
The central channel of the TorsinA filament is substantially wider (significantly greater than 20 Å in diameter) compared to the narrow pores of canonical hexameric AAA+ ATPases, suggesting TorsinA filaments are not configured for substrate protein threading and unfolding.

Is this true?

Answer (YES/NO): YES